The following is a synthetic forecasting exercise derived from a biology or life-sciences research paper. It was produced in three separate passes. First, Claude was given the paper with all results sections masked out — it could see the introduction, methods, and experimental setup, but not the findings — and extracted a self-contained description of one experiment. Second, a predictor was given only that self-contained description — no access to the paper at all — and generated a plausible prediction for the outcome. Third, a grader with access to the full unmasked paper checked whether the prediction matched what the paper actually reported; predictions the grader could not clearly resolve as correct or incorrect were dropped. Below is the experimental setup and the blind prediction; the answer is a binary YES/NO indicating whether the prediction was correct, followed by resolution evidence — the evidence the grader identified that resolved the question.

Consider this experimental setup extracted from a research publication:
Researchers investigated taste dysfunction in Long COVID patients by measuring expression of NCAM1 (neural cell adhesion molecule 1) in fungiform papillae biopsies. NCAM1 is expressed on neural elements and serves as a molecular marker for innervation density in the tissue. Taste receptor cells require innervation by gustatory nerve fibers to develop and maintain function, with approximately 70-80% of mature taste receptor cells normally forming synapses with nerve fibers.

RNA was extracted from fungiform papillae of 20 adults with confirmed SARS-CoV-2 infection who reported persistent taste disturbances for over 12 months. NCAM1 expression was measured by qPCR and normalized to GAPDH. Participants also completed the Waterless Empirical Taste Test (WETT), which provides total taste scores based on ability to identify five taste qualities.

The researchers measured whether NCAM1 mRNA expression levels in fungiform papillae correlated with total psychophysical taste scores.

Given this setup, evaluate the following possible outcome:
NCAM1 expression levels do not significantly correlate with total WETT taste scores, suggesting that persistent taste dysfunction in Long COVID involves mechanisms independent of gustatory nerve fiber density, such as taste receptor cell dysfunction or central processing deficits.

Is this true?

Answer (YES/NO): YES